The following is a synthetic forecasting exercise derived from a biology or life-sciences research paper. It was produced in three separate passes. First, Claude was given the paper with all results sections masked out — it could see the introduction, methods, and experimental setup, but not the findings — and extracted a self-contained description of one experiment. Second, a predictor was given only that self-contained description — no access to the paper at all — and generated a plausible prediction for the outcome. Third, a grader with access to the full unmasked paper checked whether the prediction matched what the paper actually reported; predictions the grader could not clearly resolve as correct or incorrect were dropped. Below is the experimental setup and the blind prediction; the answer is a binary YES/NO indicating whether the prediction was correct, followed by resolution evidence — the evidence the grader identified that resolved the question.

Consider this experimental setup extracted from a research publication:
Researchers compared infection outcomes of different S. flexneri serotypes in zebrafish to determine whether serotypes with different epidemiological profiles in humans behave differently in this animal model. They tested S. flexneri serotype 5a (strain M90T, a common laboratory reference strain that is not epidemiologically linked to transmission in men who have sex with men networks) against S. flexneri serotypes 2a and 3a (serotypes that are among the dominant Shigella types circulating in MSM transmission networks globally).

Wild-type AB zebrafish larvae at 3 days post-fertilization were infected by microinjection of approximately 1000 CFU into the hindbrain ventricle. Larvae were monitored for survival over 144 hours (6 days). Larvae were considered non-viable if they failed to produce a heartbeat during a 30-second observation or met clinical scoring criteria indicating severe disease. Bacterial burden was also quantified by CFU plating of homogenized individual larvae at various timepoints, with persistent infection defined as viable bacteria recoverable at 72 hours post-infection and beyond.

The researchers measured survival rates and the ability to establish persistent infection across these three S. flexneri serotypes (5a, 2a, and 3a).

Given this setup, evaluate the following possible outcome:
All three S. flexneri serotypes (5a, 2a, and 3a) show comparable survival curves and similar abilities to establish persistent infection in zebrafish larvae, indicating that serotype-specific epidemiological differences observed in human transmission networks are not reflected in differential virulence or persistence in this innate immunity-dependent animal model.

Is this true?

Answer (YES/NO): NO